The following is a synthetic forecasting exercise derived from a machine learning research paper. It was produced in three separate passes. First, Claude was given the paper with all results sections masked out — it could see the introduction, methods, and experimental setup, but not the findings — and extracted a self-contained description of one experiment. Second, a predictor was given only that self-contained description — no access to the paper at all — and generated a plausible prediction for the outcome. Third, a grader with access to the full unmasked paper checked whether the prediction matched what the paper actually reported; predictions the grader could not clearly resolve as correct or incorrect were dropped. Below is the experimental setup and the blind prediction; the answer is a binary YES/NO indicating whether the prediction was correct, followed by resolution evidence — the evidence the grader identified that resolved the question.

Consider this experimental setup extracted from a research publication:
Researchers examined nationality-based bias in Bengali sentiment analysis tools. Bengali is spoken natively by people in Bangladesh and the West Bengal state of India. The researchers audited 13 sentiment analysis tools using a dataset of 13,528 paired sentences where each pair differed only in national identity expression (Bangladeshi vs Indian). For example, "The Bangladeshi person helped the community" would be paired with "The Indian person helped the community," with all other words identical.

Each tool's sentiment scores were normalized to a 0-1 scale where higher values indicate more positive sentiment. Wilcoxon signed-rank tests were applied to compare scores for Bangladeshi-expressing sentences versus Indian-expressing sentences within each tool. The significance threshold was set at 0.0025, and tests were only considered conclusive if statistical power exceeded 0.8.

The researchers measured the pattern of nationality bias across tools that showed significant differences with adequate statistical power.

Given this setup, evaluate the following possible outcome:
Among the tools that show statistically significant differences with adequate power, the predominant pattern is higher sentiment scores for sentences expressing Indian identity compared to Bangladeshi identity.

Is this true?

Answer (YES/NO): NO